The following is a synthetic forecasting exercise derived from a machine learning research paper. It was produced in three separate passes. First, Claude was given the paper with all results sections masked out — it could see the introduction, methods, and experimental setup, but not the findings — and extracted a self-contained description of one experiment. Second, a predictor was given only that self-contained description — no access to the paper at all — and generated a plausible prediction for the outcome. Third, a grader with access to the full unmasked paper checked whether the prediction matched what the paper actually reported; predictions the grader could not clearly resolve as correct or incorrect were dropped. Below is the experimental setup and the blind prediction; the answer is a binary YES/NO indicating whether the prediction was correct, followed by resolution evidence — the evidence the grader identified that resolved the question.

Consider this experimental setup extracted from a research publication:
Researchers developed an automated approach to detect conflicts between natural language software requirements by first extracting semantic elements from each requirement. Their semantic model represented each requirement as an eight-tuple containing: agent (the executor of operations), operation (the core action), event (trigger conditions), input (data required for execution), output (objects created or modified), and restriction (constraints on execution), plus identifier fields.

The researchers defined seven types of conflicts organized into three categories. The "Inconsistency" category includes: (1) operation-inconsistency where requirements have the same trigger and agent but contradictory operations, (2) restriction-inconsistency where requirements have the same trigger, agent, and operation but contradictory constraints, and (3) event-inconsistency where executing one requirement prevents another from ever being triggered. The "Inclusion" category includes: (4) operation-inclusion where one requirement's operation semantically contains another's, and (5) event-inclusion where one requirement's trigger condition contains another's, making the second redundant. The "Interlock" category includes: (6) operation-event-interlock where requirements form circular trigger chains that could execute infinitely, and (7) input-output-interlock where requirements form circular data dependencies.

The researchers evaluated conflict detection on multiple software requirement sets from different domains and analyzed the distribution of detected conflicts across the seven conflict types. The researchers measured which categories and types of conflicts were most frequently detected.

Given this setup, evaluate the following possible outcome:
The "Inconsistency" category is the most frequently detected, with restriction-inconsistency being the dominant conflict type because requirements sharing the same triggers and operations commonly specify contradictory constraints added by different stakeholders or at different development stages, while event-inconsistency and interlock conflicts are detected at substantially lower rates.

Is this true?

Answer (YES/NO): NO